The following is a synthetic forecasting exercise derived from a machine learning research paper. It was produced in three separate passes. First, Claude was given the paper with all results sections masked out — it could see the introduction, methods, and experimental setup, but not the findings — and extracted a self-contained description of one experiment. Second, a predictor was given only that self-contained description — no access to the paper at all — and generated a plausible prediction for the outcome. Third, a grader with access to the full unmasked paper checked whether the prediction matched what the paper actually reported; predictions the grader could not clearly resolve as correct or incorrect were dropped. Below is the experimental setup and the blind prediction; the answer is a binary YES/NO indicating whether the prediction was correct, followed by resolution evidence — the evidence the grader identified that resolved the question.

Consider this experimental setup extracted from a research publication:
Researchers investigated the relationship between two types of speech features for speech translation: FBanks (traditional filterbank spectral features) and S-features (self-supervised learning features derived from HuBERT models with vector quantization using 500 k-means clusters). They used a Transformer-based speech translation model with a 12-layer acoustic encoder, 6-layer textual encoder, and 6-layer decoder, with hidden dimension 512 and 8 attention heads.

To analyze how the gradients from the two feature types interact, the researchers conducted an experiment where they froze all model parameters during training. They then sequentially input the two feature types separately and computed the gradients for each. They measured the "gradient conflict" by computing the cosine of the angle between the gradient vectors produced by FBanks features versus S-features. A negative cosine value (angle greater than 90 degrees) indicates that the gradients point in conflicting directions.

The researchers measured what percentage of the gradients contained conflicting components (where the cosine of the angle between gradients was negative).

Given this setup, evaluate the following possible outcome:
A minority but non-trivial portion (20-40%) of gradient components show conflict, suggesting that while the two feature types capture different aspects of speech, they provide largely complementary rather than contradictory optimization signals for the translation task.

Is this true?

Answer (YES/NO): YES